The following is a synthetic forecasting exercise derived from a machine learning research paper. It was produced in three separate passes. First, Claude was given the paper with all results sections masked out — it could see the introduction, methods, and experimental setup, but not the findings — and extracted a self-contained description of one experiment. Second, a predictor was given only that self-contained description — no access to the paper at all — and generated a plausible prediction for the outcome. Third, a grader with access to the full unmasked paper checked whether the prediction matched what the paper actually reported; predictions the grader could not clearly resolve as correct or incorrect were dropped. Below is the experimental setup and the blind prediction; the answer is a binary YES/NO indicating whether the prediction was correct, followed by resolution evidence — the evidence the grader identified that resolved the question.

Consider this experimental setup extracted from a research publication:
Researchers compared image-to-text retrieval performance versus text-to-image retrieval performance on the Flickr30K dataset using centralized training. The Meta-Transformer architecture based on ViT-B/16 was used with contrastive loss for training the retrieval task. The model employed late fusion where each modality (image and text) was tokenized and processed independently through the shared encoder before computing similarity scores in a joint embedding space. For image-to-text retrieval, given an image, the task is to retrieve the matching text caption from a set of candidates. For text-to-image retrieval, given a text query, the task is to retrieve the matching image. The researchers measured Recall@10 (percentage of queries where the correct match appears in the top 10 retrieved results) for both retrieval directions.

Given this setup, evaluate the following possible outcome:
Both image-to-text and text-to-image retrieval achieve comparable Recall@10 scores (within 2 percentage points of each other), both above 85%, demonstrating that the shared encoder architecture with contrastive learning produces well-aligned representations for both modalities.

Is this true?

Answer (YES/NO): NO